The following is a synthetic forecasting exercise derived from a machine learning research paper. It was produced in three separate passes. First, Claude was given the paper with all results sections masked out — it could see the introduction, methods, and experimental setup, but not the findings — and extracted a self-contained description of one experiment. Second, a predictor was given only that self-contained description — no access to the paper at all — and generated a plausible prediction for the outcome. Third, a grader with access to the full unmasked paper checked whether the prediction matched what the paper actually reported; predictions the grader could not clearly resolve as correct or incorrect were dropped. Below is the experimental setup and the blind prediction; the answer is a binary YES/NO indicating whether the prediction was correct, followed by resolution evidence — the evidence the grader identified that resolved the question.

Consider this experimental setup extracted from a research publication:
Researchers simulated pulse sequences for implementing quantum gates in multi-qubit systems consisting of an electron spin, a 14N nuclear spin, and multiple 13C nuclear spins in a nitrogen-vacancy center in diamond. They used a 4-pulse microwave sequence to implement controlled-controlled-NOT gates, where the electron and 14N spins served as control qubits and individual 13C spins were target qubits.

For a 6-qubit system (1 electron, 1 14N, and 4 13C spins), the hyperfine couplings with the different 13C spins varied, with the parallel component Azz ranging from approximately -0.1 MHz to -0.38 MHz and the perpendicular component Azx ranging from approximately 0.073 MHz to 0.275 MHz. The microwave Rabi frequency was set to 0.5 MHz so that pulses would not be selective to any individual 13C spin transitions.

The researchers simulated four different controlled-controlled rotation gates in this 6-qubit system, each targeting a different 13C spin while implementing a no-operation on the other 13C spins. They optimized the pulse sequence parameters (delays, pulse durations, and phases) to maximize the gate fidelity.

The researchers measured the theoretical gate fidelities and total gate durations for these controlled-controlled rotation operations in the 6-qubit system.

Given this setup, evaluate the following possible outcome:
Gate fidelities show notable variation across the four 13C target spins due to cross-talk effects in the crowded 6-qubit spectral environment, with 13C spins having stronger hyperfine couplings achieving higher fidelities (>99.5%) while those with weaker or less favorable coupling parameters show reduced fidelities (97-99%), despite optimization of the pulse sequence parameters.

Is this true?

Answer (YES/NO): NO